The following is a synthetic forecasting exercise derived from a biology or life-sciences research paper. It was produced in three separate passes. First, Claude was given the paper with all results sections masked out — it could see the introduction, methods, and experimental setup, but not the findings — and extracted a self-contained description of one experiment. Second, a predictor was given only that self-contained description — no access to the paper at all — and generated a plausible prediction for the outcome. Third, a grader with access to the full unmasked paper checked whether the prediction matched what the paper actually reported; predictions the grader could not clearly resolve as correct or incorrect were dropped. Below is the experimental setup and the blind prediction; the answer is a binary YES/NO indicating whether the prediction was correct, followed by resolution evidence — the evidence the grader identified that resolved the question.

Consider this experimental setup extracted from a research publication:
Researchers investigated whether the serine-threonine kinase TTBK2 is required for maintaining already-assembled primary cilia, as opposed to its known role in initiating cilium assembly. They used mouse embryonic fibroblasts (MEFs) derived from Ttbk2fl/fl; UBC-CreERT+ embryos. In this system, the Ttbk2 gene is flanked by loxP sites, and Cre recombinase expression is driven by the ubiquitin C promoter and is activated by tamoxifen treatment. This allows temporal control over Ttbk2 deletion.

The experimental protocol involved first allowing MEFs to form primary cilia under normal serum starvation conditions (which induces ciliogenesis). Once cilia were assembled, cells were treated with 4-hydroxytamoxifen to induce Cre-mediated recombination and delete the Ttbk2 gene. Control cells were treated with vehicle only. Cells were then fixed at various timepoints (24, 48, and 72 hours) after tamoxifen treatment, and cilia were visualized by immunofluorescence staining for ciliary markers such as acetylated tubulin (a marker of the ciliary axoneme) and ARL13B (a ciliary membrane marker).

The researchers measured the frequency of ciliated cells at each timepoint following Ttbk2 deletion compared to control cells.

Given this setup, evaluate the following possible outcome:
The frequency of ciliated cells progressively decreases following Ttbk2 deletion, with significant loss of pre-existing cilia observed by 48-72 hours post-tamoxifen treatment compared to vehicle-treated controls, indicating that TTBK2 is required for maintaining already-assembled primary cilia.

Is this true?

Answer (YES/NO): YES